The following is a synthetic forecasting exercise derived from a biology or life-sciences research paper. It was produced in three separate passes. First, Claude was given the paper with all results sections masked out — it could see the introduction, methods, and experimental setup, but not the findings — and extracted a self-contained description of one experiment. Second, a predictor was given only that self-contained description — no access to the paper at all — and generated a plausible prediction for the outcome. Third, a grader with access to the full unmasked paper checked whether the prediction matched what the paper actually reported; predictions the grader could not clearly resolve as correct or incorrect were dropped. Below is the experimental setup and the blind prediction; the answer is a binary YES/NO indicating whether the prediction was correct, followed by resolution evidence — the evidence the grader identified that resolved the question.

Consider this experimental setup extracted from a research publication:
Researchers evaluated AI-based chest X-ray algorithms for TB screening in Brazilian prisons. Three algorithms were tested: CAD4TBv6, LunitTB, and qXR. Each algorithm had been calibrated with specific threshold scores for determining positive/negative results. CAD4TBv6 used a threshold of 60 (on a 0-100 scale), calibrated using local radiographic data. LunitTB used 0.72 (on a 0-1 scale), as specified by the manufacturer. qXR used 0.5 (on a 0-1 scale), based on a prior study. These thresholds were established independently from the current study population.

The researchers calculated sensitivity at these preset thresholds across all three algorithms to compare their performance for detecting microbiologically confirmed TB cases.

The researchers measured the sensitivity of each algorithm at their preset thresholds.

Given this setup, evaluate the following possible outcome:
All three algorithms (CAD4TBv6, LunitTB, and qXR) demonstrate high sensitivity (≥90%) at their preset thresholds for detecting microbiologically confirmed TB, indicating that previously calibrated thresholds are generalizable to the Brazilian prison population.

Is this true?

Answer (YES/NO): NO